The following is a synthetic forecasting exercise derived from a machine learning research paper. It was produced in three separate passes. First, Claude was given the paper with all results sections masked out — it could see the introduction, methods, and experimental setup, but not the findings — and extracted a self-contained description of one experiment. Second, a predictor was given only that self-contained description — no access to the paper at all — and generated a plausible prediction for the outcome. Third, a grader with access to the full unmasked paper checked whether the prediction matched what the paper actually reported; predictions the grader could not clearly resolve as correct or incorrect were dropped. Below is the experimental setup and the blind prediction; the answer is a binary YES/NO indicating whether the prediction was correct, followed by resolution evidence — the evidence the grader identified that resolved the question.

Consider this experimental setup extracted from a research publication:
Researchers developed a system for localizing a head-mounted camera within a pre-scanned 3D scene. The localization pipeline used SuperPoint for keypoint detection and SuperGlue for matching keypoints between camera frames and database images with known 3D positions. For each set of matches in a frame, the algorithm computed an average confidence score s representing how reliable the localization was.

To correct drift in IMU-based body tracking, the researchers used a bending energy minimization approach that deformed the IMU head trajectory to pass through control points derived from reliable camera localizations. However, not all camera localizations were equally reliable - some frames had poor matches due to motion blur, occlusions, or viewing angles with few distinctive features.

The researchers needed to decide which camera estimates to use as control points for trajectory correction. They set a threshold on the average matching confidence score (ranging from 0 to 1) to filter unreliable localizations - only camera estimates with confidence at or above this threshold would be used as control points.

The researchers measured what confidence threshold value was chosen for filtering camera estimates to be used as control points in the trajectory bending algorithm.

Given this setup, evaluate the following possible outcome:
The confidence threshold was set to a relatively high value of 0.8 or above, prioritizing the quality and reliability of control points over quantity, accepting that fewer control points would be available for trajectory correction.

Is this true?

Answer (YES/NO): NO